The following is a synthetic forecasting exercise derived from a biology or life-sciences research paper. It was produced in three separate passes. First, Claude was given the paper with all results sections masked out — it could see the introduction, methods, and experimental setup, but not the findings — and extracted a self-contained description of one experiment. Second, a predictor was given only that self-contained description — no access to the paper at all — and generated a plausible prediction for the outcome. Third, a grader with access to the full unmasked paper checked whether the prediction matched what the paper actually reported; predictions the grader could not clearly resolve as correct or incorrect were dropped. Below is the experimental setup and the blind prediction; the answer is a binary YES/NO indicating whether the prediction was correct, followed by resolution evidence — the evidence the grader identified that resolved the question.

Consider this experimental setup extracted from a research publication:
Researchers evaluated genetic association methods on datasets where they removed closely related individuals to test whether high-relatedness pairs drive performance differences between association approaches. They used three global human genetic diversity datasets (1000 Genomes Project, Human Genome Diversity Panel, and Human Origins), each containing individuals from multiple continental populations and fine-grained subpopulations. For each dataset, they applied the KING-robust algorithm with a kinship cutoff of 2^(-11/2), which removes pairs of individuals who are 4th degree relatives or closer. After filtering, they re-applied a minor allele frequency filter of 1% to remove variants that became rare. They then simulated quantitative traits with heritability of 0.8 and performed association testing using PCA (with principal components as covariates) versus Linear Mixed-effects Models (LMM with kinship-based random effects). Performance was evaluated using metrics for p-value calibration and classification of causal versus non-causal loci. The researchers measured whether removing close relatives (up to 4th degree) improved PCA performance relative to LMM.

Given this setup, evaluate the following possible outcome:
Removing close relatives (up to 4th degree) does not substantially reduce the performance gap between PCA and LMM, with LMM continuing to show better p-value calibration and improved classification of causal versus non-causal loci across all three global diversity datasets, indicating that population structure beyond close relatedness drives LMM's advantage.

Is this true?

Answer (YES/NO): YES